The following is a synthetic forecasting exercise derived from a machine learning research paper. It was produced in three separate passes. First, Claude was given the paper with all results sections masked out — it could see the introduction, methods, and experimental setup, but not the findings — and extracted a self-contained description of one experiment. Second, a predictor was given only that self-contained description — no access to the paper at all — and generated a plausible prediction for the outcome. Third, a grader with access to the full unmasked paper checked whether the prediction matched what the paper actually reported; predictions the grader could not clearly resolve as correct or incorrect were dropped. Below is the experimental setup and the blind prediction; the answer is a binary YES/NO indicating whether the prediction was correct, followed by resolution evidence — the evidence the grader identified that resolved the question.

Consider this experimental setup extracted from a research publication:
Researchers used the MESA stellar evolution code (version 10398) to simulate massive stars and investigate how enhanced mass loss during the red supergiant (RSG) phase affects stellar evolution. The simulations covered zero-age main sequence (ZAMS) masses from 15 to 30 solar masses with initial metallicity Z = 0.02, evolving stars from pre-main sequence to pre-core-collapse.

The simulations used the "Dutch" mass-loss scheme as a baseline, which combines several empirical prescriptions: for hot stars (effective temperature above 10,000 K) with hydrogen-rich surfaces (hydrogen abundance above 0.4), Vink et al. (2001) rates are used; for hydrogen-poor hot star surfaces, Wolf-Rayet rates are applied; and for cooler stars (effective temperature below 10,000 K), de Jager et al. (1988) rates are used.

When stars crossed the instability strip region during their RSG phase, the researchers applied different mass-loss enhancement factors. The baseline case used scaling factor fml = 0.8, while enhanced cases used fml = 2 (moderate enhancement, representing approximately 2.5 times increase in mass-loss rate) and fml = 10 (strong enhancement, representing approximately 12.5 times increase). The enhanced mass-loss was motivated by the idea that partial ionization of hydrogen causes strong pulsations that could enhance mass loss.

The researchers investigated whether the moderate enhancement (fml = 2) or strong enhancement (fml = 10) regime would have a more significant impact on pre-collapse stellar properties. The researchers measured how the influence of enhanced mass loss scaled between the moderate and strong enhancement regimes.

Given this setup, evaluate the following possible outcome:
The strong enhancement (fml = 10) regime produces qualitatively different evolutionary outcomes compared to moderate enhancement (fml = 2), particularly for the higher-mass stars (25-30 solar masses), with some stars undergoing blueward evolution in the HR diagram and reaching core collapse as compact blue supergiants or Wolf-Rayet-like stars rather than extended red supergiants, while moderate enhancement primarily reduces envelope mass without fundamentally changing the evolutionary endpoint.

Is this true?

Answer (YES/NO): YES